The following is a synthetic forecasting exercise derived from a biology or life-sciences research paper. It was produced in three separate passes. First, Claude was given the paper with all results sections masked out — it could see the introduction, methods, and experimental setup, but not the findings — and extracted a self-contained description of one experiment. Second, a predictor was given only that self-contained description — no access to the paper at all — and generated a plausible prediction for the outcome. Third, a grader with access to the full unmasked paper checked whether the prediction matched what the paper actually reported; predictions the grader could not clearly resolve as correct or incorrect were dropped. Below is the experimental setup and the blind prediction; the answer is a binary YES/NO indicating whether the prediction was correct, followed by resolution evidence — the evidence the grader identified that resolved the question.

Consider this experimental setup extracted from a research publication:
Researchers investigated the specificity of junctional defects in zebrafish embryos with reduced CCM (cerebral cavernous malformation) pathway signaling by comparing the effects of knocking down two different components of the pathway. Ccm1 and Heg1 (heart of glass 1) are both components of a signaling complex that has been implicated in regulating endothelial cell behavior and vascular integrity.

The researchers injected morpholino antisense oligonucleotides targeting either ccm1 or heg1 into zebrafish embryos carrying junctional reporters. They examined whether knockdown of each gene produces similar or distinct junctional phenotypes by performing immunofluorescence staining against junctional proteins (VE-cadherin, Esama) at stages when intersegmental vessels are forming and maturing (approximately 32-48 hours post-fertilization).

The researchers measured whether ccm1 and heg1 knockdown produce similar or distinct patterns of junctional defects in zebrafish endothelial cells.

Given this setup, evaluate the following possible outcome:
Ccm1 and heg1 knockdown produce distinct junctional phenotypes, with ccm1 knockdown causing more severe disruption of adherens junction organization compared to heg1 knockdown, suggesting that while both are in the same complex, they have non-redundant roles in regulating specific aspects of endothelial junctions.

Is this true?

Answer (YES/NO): NO